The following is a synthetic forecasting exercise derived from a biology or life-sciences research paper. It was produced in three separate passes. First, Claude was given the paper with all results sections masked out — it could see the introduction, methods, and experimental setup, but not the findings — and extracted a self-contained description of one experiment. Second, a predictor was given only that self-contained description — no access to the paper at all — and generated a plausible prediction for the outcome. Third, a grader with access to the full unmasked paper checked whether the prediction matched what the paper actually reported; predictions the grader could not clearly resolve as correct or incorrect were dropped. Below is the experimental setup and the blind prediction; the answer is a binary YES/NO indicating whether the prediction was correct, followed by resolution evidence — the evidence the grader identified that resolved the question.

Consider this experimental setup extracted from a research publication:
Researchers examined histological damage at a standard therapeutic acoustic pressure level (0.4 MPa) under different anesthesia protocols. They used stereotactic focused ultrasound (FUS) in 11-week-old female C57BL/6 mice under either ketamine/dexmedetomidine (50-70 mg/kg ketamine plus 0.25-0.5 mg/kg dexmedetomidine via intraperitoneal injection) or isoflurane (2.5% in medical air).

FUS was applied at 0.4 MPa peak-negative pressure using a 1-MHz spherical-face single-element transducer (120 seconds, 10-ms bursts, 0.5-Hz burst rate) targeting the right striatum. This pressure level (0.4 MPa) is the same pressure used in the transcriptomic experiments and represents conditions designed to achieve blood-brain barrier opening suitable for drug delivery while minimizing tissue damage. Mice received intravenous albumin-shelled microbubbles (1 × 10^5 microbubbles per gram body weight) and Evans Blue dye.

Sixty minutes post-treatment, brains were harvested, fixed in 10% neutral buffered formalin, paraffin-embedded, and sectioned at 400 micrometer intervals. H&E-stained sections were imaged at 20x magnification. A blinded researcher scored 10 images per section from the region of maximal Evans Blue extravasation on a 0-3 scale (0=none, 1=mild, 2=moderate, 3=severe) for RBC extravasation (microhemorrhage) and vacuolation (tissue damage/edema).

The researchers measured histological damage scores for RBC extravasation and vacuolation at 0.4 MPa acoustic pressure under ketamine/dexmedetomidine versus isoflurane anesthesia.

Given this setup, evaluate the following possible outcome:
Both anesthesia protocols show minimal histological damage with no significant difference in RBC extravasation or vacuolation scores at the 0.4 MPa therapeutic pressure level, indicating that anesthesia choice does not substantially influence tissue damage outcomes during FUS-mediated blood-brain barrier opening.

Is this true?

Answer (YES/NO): YES